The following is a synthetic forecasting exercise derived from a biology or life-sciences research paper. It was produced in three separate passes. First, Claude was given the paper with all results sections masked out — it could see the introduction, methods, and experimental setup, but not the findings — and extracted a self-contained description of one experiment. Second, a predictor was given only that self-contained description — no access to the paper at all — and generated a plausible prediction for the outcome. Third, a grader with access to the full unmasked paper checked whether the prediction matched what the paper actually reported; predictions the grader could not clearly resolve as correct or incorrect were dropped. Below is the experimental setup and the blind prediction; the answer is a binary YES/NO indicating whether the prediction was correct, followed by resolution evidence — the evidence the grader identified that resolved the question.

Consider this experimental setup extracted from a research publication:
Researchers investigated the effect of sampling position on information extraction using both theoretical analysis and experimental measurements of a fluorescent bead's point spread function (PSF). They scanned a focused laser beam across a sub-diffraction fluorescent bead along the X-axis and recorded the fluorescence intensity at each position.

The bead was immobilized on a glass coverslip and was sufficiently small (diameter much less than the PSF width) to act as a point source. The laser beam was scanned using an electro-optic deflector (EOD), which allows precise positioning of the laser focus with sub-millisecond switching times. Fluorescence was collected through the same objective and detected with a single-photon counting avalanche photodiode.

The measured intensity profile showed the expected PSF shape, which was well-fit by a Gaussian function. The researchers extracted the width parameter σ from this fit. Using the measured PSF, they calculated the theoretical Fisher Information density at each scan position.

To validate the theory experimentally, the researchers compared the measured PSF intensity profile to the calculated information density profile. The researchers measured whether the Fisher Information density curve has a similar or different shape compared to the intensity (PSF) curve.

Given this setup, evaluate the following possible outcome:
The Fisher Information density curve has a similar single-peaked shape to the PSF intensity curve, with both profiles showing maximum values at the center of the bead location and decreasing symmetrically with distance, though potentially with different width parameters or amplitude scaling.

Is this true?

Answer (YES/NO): NO